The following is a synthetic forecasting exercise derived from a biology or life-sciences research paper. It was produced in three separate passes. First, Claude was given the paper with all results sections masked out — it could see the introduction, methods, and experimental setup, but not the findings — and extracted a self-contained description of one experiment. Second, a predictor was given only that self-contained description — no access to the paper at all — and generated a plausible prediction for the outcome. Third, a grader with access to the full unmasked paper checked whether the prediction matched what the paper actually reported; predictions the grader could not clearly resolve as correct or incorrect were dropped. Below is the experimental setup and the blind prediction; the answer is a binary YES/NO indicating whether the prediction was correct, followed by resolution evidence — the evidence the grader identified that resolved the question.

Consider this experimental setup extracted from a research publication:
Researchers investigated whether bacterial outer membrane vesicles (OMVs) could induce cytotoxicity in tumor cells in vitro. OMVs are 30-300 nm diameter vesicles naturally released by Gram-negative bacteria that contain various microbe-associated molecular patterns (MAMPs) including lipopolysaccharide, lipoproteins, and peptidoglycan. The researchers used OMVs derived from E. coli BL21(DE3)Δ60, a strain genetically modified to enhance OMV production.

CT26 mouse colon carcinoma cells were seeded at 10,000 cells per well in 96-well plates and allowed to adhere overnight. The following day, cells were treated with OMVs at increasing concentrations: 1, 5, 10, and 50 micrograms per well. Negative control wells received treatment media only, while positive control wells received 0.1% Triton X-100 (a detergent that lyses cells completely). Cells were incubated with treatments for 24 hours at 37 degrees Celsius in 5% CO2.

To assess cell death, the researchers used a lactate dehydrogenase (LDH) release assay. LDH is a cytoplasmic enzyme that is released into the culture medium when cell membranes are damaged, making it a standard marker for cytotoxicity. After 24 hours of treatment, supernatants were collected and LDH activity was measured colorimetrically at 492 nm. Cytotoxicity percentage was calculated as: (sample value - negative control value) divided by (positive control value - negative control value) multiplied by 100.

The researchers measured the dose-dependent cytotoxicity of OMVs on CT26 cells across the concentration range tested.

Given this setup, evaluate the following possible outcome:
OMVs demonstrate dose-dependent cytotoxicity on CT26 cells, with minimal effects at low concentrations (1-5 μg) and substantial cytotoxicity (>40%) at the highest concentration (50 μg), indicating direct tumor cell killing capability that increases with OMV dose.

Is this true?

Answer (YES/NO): NO